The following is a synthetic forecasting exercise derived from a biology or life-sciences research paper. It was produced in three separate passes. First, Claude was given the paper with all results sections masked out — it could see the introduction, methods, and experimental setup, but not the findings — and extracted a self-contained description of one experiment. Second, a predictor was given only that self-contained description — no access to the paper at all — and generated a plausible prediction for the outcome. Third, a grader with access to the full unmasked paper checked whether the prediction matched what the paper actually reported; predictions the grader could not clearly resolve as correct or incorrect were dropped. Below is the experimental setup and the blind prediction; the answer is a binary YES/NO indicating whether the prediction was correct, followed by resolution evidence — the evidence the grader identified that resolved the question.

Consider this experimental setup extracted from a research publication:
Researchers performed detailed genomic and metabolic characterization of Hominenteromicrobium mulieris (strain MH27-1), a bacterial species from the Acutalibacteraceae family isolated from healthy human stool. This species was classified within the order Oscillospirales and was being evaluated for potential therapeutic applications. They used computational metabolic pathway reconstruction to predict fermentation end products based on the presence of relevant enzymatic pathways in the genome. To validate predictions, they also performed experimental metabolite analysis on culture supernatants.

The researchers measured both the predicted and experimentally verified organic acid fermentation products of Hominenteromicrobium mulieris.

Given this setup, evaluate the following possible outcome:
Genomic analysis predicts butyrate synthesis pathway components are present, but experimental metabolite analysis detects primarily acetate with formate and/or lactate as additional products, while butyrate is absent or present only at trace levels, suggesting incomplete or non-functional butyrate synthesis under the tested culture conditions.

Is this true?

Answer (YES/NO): NO